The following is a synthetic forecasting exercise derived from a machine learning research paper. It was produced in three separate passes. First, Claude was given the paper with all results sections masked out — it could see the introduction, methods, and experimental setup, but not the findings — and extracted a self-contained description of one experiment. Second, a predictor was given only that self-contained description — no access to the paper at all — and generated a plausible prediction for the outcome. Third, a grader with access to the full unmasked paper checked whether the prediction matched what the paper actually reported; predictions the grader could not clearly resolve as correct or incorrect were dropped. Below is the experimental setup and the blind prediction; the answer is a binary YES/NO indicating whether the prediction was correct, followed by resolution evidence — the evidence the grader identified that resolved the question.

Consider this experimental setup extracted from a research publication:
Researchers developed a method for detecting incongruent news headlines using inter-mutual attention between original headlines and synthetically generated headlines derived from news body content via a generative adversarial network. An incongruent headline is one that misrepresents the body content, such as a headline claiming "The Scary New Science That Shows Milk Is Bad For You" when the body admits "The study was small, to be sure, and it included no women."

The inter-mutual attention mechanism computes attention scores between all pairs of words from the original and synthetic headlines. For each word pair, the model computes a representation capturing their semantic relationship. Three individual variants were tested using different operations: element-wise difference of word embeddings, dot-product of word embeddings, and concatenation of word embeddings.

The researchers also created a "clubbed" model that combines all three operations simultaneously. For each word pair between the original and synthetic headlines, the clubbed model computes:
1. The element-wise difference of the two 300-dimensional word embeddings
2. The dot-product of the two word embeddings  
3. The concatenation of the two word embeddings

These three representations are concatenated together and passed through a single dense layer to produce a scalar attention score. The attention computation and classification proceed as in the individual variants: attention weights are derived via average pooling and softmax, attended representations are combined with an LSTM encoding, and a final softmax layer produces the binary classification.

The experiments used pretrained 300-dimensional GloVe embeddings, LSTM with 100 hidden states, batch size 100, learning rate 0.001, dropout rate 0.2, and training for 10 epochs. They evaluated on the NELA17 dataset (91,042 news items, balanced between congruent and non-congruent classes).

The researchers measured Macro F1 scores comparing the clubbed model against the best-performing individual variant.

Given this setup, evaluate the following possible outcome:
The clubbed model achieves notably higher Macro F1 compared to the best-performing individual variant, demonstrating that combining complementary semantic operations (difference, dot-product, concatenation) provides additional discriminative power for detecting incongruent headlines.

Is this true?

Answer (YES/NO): NO